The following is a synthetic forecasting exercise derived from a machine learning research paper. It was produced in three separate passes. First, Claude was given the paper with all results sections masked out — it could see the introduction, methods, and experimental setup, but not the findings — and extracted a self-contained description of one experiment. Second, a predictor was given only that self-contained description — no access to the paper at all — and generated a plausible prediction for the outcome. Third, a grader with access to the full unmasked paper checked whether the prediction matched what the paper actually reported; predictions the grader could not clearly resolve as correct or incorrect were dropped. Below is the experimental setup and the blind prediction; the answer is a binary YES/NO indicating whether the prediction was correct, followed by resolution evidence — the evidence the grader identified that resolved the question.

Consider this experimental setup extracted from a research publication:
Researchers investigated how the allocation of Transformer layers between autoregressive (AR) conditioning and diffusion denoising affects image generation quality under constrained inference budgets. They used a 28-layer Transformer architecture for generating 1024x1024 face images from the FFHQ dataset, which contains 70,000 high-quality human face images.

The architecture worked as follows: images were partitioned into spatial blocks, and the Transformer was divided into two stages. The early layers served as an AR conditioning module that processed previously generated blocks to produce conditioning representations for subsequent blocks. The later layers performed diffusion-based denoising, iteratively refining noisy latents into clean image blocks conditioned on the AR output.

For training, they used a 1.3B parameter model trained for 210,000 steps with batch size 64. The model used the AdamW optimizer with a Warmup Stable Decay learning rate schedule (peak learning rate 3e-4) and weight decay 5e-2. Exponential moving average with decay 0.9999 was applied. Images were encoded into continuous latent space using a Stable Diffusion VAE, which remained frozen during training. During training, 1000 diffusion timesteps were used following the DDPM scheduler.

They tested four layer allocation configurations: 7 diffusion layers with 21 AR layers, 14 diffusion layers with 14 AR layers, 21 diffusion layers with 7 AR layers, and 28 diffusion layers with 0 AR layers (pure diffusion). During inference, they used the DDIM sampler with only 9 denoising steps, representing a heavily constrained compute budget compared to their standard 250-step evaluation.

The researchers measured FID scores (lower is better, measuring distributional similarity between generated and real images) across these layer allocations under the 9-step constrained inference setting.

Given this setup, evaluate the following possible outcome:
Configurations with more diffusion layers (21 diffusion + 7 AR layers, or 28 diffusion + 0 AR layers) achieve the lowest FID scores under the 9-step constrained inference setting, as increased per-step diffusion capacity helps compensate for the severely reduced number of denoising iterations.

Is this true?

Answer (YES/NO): NO